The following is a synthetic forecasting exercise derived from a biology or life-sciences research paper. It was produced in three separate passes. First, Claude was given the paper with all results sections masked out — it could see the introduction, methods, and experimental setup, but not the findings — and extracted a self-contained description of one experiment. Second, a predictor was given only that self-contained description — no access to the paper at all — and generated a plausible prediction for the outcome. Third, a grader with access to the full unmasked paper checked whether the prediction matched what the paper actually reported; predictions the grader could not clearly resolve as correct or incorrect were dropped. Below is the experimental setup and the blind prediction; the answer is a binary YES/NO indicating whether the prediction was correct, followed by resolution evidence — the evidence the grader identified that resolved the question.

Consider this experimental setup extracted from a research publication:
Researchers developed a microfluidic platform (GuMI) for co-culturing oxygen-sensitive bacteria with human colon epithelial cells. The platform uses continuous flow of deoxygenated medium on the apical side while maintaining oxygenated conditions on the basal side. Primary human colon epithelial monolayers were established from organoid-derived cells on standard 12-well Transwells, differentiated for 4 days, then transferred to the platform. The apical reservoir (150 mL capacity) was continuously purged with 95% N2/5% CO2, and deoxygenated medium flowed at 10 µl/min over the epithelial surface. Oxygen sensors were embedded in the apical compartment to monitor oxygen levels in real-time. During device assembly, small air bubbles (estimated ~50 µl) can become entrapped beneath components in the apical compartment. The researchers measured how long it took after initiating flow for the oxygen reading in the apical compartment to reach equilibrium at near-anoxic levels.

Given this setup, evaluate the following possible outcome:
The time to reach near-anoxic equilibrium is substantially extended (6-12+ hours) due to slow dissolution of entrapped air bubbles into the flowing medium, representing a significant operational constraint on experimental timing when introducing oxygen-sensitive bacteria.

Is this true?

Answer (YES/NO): NO